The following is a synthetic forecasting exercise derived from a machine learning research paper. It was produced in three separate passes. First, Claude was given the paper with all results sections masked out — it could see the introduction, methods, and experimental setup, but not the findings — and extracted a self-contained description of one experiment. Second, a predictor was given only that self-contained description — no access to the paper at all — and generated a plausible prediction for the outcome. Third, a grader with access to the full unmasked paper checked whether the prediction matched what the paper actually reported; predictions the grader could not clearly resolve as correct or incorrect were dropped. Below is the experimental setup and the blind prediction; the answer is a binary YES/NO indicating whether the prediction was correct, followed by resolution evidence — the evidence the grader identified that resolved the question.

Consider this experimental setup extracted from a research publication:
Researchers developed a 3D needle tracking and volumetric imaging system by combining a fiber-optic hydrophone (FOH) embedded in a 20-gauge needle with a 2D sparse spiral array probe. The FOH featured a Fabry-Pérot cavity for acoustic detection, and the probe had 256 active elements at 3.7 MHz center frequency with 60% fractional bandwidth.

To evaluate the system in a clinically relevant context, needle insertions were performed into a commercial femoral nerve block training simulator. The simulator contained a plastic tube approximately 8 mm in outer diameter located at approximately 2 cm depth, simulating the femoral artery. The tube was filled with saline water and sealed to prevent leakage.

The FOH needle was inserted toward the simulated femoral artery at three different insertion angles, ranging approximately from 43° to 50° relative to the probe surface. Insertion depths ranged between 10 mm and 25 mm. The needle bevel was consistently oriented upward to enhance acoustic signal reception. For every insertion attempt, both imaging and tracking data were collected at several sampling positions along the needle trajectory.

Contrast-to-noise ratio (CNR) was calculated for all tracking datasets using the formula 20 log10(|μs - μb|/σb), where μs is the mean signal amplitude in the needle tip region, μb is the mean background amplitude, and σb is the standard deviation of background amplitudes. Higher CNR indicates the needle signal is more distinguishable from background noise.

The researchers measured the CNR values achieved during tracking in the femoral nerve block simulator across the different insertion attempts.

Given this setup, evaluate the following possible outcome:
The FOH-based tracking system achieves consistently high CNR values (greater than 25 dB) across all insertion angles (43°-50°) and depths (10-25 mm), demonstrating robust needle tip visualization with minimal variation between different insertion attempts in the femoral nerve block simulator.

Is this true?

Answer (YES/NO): YES